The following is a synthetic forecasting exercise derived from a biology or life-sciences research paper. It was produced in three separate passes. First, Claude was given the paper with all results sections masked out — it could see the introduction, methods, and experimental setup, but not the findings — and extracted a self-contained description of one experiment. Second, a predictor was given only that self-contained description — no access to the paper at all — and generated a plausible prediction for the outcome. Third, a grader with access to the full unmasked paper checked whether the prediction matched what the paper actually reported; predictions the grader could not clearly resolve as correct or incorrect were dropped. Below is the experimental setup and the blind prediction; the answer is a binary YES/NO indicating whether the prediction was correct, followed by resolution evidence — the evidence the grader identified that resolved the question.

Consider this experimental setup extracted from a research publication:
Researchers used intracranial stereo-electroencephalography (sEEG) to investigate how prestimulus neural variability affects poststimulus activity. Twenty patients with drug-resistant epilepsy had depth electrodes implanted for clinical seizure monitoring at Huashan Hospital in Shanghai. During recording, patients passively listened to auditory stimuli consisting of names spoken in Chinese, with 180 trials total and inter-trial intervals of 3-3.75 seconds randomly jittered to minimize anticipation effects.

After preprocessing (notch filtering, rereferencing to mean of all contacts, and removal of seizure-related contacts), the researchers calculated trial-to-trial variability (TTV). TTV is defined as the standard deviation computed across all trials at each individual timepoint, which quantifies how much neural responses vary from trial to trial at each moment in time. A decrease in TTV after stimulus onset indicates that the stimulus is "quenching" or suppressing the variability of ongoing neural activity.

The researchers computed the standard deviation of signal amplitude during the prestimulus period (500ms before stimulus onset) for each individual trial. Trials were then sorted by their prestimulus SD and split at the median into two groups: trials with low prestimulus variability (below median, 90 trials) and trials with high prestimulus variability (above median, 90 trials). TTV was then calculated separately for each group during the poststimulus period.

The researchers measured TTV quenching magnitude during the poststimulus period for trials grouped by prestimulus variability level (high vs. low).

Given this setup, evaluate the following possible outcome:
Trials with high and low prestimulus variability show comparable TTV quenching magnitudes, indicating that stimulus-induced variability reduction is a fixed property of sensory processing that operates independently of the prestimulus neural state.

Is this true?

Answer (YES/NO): NO